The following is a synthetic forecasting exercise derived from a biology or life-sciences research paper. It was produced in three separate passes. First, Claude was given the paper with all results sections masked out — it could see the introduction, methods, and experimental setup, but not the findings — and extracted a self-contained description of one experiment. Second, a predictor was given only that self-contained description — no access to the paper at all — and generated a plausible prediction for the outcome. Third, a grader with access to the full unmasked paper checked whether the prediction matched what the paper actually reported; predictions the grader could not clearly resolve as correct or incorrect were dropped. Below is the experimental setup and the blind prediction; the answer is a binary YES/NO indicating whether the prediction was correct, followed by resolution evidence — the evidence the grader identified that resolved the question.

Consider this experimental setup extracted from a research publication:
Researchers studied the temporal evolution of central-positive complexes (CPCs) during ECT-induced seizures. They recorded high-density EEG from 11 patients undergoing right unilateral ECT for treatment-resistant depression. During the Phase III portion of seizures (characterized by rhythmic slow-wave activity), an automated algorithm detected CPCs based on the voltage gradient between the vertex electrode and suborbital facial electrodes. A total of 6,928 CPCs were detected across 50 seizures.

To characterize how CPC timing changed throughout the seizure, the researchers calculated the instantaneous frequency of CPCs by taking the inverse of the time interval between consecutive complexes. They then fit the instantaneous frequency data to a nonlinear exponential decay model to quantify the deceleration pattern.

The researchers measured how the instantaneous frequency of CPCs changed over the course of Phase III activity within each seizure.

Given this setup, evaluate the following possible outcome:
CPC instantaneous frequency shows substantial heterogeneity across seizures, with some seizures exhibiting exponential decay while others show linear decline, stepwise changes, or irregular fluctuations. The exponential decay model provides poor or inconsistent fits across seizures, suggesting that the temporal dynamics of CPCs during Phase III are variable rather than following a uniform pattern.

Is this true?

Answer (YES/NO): NO